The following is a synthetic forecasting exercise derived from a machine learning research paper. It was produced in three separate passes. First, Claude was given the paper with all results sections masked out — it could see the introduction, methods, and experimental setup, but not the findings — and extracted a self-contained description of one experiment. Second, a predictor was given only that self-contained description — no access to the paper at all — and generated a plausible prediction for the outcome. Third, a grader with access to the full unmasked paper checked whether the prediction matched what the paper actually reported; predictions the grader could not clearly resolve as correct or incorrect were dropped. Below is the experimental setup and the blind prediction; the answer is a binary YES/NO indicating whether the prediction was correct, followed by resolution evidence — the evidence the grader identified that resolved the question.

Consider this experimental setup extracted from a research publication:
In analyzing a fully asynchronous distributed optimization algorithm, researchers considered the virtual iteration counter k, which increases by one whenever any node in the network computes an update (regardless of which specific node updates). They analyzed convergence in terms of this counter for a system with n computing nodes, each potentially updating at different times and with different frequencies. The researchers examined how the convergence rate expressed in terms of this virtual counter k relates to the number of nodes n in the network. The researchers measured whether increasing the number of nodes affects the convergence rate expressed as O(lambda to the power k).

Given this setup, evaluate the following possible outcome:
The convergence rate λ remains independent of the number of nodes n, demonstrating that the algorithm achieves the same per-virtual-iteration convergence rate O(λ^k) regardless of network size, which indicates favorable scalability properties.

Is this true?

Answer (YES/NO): NO